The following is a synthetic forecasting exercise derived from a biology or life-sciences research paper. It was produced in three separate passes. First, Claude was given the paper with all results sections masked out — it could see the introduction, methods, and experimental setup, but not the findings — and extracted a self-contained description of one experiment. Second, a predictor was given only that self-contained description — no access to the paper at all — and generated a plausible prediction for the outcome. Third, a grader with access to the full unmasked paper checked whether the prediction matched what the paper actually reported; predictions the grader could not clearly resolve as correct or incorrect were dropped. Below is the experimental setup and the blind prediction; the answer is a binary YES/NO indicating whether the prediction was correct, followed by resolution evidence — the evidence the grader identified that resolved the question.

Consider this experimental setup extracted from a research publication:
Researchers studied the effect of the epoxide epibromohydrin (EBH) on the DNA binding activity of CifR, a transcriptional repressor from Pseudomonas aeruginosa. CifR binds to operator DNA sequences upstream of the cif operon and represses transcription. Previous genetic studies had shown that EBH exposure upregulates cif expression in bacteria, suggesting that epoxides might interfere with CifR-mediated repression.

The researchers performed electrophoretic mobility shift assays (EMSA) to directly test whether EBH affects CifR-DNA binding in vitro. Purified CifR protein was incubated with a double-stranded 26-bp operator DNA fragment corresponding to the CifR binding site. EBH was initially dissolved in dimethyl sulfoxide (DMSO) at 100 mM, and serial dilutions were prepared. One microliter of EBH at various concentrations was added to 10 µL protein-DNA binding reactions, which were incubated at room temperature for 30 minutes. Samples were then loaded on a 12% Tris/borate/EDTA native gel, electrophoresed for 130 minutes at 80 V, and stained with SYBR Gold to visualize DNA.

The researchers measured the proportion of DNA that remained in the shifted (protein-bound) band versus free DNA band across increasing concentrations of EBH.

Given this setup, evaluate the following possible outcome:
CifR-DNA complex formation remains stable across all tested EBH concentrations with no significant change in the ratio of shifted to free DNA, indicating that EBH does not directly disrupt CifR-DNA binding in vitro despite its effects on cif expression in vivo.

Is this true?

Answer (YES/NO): NO